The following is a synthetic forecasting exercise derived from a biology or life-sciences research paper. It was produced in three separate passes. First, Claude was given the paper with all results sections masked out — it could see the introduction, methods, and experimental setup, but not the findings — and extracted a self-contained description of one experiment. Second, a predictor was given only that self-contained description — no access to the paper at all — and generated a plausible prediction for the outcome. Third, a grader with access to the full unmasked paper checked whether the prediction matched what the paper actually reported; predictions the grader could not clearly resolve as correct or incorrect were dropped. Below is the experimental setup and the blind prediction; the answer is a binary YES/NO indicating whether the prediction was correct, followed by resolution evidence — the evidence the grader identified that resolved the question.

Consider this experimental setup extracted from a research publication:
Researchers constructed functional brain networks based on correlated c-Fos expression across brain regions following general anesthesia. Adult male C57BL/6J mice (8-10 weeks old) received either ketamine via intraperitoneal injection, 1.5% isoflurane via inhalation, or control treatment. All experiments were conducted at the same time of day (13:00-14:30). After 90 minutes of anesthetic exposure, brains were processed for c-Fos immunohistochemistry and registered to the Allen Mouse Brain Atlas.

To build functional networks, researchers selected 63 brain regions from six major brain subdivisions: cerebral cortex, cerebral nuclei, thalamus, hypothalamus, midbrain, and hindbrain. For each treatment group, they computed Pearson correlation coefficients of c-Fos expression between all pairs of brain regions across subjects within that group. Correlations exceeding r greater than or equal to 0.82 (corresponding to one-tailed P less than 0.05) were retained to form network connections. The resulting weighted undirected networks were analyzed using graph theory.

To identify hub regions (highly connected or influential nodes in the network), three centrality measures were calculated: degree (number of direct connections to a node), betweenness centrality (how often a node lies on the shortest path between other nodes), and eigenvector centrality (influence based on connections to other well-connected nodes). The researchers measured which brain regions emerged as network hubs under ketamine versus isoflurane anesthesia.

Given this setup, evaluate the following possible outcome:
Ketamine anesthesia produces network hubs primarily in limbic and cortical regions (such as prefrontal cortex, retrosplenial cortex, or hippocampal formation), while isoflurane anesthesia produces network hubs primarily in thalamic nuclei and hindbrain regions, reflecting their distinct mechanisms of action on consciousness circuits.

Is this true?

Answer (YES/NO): NO